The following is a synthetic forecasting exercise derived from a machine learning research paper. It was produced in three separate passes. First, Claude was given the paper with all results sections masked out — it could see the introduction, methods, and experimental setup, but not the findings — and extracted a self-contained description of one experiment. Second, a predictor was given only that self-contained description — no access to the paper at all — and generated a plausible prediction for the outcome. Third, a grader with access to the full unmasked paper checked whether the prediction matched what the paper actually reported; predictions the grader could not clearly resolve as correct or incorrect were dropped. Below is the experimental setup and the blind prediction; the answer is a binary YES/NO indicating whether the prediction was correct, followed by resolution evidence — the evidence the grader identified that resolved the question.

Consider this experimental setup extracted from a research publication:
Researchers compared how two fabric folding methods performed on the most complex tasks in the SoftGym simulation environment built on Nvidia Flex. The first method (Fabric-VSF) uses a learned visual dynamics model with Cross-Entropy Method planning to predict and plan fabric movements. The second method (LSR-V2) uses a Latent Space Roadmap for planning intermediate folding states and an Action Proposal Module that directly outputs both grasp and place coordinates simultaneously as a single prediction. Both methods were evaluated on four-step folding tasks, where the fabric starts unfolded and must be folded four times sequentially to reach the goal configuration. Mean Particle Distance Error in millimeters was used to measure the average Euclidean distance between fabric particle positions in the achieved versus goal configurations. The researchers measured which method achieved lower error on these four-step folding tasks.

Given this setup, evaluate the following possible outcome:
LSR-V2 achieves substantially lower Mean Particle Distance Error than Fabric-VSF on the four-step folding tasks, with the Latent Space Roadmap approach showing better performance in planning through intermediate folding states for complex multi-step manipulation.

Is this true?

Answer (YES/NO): YES